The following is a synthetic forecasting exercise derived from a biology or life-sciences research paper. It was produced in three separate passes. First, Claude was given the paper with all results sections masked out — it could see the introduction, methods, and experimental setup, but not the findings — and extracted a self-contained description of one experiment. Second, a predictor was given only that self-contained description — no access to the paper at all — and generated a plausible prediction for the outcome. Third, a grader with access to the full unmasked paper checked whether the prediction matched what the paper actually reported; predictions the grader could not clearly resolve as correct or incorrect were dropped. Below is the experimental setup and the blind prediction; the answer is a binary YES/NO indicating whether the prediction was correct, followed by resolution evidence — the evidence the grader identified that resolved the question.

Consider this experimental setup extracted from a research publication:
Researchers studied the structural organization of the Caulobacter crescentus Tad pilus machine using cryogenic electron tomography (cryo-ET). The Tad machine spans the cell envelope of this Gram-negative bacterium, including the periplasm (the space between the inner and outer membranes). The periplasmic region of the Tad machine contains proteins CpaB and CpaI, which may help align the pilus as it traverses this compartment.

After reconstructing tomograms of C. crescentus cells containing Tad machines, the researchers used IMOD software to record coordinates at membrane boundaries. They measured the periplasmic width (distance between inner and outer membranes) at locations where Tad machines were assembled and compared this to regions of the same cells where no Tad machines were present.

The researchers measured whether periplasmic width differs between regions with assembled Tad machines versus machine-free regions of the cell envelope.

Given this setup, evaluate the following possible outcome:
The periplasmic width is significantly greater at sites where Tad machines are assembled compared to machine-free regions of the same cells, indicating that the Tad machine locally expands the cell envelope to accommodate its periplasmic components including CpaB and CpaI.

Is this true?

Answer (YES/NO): NO